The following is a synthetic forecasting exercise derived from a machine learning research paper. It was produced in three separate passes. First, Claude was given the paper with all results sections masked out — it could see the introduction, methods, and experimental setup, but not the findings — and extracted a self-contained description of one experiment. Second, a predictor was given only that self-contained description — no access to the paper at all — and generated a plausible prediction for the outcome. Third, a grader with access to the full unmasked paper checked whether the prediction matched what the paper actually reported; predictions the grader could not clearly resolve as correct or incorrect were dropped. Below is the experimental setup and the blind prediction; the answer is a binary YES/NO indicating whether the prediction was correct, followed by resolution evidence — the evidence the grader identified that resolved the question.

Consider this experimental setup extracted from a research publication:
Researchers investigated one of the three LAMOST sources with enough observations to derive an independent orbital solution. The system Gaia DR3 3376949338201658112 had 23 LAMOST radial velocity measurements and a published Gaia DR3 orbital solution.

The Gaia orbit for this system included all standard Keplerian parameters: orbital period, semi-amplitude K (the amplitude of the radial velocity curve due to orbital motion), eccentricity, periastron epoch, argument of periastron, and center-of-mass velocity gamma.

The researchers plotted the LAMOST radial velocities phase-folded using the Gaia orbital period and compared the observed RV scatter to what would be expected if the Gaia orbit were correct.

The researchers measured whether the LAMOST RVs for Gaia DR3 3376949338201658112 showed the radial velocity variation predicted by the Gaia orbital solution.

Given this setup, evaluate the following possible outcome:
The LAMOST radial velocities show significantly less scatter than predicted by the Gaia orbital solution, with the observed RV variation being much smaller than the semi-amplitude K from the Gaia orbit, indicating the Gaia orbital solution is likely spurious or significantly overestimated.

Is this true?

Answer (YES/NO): YES